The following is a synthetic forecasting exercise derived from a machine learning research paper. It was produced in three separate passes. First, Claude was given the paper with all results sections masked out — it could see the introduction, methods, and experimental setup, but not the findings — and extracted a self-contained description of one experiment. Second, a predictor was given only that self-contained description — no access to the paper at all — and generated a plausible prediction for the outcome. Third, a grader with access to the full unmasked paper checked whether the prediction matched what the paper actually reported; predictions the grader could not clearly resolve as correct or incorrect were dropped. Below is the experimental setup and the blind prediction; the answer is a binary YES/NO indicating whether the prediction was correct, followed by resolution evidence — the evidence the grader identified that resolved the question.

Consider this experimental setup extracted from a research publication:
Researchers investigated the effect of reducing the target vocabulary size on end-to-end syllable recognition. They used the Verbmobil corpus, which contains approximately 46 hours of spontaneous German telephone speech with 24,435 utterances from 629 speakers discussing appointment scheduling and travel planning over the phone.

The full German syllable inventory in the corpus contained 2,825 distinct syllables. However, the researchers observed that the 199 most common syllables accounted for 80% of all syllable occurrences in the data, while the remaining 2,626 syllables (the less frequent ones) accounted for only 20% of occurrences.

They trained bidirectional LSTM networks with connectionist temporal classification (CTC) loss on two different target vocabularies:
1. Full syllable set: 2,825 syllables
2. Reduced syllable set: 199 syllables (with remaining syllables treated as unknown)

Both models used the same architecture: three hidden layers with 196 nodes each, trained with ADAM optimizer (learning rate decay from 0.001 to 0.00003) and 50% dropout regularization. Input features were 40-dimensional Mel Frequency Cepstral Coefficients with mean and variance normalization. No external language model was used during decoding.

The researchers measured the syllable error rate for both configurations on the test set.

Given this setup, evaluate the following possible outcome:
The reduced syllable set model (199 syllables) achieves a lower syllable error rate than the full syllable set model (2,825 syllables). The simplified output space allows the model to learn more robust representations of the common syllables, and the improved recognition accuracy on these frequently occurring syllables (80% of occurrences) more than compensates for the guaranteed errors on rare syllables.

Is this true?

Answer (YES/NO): YES